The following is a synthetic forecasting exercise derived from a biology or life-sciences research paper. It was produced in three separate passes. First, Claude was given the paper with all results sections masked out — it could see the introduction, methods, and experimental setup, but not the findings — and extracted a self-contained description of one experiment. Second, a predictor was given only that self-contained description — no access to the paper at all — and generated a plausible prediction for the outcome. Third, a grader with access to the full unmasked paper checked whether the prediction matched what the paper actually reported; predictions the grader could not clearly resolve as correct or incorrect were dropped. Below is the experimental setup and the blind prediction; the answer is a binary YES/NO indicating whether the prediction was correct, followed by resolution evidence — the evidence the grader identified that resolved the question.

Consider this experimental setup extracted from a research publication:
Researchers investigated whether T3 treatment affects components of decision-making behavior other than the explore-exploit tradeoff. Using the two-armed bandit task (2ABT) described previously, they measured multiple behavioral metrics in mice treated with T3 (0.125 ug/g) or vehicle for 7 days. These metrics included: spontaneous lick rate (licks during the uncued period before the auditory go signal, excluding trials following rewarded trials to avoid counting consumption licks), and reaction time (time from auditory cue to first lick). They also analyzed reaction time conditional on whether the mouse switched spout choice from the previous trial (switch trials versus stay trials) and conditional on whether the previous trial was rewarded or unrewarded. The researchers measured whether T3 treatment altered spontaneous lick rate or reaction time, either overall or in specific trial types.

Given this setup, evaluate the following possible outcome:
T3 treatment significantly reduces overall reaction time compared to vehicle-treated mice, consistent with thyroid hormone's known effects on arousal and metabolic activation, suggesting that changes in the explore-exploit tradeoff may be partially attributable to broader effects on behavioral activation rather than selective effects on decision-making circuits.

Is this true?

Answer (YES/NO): NO